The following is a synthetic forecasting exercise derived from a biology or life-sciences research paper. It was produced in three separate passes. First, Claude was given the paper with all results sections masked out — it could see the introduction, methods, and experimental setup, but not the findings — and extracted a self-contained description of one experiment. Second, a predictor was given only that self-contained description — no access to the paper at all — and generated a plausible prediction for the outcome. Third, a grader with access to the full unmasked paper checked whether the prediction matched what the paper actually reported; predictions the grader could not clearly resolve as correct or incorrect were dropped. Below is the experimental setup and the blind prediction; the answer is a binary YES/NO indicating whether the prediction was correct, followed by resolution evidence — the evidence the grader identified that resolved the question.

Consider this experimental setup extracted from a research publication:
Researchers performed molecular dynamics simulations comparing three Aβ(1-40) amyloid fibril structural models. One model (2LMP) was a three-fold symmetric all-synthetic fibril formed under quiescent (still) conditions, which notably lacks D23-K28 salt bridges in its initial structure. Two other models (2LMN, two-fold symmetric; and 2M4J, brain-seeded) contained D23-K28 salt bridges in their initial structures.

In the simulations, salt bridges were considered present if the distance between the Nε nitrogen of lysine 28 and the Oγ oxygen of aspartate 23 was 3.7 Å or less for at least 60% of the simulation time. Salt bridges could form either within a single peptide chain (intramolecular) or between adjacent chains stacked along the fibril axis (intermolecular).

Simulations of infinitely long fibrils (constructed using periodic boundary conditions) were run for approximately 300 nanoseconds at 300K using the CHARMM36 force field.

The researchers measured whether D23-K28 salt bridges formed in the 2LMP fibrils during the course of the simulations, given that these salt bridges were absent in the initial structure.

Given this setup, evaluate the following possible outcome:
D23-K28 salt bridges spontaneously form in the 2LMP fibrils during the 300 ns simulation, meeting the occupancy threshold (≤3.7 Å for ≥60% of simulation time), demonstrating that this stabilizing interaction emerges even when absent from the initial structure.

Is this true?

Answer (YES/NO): NO